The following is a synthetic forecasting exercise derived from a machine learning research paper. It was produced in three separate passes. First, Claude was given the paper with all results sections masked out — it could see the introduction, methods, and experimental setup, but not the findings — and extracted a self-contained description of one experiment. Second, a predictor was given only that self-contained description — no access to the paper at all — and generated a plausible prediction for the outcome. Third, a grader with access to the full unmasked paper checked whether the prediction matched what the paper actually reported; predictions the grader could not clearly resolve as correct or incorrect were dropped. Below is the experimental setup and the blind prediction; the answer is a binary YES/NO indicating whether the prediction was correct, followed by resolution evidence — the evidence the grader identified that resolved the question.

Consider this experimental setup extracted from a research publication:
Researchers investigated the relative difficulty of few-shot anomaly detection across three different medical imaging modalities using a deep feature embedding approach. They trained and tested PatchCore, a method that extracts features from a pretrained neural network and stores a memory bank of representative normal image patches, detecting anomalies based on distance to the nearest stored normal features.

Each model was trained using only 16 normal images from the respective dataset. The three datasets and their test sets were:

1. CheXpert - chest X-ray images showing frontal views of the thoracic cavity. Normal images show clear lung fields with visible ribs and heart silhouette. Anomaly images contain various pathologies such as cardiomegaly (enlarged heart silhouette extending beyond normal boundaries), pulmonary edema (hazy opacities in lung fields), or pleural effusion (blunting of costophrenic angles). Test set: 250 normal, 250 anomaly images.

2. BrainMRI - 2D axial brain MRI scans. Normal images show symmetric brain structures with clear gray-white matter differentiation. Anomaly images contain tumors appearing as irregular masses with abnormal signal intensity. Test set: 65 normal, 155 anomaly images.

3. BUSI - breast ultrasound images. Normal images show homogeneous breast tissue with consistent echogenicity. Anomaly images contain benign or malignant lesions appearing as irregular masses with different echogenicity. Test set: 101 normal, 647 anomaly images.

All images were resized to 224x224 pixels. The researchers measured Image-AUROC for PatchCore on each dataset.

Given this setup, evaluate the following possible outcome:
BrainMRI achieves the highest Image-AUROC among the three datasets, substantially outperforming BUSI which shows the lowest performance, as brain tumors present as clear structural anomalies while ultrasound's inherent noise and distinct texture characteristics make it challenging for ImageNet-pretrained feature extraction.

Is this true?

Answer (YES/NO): NO